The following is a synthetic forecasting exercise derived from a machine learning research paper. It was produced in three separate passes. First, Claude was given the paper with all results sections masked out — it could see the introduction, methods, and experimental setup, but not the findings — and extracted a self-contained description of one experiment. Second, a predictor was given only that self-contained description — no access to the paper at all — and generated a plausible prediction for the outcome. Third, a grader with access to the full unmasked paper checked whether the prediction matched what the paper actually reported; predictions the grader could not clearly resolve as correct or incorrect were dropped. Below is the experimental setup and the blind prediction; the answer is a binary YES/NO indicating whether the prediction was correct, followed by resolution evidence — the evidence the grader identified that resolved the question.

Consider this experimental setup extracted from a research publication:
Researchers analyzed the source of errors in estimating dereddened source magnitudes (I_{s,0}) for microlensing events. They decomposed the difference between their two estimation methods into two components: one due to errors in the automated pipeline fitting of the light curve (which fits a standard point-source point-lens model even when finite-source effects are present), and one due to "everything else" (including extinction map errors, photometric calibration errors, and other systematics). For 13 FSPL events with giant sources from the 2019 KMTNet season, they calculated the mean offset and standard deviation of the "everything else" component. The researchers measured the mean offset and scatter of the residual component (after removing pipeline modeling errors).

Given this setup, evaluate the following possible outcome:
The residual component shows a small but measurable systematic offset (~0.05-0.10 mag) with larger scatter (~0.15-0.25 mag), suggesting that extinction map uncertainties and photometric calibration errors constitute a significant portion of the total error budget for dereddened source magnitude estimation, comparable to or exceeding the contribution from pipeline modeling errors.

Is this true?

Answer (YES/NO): NO